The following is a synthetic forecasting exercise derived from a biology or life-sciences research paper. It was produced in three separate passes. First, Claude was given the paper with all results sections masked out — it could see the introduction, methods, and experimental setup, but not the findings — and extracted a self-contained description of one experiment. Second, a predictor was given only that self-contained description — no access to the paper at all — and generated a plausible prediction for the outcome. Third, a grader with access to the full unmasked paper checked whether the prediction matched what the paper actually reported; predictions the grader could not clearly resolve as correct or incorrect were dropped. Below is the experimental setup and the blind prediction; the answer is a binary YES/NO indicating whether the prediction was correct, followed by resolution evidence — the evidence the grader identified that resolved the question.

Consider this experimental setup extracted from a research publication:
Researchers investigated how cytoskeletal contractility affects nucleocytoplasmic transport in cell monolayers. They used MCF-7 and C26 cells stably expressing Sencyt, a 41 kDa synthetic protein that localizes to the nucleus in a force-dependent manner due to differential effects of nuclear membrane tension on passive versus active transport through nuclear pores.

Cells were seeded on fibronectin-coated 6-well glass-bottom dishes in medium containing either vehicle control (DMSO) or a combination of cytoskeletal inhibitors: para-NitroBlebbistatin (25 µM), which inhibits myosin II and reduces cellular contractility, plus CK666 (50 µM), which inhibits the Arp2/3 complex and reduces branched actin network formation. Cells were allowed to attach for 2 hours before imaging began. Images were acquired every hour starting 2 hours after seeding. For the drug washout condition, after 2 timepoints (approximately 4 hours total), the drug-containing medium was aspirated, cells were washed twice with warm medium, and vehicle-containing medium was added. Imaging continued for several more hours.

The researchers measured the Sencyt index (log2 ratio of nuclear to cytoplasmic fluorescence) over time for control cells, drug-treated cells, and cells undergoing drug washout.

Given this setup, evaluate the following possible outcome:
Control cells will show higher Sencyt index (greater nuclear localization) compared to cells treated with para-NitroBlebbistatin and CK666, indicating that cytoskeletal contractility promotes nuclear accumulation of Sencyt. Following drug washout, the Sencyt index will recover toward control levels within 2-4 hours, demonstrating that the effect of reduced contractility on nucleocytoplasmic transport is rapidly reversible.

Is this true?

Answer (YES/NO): YES